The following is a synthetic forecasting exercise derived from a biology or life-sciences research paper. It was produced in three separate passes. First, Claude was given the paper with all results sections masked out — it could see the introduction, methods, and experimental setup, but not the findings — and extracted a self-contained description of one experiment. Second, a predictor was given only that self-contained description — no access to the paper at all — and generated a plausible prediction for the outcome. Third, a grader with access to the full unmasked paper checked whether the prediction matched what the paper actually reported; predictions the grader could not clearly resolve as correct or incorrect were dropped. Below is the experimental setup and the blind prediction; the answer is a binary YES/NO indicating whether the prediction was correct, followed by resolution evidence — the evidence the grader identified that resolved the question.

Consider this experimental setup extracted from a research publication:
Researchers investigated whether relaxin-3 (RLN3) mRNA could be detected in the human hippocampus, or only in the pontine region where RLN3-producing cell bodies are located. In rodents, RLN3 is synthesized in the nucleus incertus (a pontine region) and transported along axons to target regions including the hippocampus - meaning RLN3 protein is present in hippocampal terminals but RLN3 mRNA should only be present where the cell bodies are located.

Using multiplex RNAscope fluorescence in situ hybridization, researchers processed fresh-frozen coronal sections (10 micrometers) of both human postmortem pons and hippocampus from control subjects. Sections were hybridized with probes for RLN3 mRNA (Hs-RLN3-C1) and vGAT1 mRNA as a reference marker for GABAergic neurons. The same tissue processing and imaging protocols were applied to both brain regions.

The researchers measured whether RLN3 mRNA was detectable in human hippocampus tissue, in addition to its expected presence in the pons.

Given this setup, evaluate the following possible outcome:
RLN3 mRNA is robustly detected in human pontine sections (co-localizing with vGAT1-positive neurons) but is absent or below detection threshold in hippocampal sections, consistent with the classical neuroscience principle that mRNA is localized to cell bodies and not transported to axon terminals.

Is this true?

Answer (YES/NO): YES